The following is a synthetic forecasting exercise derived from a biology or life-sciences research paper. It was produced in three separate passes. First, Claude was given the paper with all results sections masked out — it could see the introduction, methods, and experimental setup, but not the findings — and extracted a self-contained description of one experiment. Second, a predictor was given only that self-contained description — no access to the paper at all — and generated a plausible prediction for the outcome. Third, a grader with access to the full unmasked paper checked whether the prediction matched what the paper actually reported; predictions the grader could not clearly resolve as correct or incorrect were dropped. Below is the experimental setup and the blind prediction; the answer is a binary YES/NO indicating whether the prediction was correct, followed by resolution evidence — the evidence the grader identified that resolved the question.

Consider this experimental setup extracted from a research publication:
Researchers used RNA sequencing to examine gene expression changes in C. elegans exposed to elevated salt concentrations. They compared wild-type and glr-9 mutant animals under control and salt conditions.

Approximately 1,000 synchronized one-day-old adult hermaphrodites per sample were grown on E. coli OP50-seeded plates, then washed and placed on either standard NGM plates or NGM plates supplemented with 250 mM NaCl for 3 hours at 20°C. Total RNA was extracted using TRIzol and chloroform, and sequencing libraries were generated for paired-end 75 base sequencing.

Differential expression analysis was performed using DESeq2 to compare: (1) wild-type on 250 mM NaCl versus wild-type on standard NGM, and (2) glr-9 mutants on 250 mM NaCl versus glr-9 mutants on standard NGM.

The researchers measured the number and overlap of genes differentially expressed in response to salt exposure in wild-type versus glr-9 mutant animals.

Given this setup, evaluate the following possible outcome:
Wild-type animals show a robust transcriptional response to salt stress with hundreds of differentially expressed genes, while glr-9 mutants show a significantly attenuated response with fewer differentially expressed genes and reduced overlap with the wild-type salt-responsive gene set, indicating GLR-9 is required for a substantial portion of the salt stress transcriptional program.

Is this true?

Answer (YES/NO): NO